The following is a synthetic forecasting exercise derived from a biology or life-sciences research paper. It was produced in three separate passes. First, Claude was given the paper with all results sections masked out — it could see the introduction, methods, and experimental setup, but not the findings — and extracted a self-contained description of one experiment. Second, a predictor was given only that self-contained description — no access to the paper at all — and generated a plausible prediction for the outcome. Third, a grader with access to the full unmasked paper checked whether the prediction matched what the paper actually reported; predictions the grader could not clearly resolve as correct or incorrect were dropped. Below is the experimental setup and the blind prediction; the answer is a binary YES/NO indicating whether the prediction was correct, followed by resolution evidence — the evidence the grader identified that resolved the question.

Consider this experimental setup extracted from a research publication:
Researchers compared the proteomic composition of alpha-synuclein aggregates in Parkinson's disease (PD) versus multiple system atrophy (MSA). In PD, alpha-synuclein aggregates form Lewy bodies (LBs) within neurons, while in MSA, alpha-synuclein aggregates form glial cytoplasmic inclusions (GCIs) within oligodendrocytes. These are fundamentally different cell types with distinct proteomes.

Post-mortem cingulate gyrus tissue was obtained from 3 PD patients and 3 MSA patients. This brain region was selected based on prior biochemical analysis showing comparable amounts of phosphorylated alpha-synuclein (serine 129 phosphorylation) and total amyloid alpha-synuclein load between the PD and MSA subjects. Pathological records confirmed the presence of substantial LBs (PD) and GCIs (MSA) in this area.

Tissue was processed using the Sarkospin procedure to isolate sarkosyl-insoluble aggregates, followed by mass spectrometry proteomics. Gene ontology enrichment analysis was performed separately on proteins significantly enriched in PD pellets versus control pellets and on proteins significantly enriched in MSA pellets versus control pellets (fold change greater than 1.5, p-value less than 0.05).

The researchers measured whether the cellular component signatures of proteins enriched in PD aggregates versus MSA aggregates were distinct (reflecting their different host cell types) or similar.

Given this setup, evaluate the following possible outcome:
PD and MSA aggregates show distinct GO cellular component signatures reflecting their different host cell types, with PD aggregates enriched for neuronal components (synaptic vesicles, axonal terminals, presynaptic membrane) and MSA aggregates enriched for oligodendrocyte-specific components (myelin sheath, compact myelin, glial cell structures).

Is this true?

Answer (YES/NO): NO